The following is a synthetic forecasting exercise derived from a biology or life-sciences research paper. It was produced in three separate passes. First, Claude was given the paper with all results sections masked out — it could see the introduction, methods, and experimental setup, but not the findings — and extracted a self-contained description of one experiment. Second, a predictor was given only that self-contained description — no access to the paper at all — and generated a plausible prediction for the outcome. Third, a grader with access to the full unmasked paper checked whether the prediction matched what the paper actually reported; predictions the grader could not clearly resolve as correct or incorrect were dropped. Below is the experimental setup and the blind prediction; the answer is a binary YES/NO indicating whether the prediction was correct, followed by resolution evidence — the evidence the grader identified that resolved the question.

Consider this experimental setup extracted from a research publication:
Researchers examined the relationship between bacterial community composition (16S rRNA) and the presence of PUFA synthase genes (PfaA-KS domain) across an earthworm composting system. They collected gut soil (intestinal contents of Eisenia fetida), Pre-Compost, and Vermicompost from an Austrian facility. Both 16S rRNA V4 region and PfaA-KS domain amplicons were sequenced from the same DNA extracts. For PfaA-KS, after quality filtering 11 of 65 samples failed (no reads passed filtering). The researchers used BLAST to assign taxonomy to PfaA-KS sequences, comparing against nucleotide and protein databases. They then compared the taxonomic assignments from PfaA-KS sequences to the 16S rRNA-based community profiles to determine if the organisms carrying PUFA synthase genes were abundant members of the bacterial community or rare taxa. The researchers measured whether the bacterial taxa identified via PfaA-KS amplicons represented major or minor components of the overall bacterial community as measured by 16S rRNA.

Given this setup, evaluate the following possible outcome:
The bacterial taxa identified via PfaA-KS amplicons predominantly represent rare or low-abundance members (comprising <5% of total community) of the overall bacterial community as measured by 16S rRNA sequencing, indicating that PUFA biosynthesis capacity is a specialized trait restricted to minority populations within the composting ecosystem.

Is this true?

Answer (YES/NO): YES